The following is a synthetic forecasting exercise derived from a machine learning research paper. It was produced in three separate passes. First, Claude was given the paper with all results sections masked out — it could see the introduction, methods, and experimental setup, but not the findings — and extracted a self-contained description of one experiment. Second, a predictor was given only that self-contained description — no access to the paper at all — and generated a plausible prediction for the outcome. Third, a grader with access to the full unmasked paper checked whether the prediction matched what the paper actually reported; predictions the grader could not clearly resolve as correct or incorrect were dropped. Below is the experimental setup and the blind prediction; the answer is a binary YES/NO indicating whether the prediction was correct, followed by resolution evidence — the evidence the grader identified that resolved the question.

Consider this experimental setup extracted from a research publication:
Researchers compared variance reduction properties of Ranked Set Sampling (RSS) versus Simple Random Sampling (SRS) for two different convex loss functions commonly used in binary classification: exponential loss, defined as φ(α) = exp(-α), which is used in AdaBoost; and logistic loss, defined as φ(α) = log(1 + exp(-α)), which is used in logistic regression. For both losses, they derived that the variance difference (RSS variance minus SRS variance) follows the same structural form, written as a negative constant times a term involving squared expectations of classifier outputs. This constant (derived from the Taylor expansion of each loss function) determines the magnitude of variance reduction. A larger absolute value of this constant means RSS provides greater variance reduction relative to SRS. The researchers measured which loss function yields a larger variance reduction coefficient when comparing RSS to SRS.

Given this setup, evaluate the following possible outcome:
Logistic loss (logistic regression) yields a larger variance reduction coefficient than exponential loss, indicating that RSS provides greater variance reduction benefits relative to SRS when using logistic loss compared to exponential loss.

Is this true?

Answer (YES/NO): NO